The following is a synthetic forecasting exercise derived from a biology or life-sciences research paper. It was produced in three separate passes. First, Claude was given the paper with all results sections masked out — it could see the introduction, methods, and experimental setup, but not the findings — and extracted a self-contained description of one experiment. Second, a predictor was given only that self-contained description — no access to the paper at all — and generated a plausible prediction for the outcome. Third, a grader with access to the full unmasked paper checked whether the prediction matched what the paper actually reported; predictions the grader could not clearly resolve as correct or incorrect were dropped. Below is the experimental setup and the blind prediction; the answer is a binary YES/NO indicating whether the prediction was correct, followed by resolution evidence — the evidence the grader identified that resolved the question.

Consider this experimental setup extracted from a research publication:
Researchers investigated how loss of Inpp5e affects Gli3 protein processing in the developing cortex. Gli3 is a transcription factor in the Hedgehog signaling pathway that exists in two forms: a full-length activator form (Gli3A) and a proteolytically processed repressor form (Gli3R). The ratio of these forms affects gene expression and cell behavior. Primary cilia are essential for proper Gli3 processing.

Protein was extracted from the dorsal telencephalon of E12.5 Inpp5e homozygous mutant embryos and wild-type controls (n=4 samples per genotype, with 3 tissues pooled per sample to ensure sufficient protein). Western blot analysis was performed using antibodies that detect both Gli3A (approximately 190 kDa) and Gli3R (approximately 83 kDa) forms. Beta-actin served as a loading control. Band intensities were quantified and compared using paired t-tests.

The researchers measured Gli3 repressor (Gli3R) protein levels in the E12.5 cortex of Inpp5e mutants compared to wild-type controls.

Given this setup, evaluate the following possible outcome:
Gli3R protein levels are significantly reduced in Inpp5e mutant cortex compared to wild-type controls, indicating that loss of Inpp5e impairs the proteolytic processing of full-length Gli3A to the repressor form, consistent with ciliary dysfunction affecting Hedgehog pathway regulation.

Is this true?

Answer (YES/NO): YES